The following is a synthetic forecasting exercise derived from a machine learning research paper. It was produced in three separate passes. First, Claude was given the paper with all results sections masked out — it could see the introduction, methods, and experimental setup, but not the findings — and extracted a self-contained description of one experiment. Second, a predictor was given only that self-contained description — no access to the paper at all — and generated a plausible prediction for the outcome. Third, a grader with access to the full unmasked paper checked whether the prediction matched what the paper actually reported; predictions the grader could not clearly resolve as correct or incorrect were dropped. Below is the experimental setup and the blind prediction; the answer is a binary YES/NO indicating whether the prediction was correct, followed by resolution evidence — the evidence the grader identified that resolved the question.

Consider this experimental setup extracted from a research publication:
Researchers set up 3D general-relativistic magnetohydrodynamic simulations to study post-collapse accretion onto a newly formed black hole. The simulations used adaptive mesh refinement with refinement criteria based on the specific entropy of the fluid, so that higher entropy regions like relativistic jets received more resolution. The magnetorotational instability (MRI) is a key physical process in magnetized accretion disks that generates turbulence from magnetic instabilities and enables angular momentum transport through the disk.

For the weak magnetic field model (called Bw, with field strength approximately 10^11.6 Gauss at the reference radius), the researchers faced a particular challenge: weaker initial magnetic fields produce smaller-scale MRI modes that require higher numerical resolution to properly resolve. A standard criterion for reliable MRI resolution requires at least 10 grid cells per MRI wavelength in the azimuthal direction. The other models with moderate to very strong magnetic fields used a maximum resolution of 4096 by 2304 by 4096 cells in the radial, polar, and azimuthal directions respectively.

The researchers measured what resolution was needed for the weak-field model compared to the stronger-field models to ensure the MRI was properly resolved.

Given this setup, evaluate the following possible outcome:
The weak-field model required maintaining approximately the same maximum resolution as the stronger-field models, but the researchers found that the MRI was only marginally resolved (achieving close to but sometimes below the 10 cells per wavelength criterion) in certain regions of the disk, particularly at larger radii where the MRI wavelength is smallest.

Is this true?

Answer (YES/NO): NO